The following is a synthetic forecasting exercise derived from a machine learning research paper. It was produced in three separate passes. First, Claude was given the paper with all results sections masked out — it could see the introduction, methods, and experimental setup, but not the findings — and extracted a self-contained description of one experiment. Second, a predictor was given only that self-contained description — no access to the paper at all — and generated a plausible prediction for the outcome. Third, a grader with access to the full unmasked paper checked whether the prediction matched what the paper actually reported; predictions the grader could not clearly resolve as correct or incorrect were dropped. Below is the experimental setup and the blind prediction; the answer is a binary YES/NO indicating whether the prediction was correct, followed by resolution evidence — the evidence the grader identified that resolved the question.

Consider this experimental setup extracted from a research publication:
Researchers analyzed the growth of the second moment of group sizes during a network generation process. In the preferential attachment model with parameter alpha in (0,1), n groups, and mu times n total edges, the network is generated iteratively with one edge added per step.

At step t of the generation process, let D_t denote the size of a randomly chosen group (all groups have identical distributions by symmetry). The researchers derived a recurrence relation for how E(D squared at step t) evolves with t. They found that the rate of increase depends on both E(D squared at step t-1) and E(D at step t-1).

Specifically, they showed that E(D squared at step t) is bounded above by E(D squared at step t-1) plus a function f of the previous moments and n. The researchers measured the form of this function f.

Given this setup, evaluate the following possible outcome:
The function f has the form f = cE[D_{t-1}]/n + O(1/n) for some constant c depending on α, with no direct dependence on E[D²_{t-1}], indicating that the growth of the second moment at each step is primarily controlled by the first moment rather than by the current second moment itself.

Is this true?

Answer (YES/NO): NO